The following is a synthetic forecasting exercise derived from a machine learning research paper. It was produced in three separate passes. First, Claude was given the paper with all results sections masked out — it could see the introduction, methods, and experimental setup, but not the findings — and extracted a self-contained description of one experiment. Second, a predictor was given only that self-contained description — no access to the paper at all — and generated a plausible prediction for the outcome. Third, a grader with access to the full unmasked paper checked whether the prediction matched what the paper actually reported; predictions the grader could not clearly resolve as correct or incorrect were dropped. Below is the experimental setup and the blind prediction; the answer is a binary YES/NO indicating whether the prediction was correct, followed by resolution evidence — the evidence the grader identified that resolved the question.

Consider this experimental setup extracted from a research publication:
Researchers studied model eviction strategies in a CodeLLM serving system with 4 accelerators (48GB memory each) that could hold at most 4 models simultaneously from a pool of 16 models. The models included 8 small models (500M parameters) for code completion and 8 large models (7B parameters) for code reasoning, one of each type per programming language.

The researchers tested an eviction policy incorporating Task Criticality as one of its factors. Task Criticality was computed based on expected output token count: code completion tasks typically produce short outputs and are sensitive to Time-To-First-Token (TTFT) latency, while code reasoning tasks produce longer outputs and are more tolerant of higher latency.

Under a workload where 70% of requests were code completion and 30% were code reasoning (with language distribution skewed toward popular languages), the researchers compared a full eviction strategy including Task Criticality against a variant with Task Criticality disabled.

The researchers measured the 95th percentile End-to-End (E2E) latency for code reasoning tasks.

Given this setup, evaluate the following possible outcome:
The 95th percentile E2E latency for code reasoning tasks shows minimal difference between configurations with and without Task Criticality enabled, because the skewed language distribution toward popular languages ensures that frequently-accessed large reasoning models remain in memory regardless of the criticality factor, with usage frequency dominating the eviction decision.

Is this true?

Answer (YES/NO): NO